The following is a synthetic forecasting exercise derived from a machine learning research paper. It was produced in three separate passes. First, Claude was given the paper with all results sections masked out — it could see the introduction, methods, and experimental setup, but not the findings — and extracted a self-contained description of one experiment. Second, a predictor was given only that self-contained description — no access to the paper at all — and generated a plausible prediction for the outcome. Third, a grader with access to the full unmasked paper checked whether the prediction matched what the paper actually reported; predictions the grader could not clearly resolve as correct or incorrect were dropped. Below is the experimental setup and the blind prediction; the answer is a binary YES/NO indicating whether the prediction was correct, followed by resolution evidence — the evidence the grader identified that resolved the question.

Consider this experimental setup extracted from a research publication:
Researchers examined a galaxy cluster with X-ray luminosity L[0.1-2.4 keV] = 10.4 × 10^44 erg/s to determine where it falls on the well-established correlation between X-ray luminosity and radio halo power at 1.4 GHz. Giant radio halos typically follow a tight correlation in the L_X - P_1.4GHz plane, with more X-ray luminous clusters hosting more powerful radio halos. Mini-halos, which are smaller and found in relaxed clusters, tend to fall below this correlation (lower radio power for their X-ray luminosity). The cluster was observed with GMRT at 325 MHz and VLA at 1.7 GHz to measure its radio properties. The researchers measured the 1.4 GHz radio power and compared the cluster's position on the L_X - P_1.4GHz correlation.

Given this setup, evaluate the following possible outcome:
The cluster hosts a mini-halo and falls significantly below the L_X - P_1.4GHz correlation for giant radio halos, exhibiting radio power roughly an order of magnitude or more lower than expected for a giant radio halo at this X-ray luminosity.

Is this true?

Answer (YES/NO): NO